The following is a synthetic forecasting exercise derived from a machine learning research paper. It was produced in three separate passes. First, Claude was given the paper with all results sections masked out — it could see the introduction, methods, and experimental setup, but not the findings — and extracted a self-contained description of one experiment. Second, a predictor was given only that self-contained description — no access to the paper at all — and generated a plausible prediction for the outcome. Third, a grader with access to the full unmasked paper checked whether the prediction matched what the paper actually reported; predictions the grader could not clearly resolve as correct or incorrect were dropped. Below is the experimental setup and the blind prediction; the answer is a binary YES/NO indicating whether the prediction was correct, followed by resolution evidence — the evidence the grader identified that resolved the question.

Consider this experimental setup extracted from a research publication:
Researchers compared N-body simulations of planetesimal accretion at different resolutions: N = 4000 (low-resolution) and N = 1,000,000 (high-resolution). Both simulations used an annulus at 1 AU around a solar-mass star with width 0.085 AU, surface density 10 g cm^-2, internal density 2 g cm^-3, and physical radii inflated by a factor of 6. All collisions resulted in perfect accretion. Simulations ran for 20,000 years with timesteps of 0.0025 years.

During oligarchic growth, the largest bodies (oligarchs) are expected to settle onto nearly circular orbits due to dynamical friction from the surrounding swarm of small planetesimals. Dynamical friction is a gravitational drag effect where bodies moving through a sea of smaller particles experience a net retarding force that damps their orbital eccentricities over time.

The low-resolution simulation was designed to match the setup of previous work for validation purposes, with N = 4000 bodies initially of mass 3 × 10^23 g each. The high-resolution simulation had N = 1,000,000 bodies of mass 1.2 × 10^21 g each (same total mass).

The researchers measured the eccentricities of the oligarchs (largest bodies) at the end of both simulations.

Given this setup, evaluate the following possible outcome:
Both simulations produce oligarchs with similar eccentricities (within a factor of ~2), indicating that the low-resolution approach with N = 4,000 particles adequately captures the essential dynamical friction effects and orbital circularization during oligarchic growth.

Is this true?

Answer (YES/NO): NO